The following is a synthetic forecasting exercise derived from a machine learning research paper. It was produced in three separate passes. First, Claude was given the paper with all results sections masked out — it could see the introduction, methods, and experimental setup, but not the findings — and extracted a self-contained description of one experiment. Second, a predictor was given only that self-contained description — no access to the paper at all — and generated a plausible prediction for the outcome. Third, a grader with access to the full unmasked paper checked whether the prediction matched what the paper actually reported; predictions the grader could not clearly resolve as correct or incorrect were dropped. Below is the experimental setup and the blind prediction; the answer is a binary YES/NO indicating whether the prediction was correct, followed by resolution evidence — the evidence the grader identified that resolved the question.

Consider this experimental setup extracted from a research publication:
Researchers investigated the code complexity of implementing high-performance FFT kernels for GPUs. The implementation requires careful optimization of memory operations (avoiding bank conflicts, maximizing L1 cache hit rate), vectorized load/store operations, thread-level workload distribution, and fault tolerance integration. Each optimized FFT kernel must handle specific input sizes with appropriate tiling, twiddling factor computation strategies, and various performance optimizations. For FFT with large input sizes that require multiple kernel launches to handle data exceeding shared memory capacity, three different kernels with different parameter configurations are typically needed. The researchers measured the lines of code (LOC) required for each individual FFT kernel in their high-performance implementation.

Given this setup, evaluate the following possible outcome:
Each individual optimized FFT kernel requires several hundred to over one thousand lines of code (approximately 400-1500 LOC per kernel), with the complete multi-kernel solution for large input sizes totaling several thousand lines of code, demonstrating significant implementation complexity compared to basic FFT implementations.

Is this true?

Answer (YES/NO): NO